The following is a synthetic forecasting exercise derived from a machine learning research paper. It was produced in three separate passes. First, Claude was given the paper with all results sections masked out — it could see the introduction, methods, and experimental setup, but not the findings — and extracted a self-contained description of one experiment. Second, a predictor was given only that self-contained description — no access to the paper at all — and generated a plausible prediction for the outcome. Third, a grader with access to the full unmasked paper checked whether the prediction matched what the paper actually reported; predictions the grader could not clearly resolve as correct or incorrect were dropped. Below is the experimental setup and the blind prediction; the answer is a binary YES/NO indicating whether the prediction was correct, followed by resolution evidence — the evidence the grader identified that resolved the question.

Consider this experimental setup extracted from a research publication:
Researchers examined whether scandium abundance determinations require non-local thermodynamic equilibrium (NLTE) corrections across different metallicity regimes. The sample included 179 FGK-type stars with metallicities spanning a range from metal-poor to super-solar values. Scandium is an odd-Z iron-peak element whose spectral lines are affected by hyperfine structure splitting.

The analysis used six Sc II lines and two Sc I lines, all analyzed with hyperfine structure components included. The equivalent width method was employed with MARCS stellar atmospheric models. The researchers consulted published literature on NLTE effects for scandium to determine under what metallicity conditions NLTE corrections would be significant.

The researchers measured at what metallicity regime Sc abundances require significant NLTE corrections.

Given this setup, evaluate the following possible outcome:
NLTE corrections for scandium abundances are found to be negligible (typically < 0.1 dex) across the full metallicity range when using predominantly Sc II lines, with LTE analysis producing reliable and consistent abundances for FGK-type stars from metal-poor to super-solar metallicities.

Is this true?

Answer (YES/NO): NO